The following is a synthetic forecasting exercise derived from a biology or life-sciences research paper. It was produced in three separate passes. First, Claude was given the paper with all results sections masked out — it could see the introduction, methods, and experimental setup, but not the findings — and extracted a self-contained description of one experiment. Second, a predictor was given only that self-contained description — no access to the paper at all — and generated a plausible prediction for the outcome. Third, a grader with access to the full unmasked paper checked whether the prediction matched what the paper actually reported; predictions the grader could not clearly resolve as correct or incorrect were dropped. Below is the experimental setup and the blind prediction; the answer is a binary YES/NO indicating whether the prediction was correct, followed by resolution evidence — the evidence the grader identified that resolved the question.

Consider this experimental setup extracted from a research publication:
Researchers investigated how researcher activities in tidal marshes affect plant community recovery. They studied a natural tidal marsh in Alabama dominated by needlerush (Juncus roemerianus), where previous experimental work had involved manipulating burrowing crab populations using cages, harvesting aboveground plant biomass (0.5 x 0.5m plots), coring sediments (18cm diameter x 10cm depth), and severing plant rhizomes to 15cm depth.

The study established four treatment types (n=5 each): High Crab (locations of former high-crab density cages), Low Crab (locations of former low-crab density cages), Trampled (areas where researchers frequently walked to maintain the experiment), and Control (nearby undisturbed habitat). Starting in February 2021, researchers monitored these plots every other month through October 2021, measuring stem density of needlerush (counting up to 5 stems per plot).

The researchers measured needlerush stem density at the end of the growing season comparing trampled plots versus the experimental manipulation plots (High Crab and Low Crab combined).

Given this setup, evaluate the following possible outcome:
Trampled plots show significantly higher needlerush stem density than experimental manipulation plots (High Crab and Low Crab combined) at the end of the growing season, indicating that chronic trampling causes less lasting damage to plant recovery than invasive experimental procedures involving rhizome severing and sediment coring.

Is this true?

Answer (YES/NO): NO